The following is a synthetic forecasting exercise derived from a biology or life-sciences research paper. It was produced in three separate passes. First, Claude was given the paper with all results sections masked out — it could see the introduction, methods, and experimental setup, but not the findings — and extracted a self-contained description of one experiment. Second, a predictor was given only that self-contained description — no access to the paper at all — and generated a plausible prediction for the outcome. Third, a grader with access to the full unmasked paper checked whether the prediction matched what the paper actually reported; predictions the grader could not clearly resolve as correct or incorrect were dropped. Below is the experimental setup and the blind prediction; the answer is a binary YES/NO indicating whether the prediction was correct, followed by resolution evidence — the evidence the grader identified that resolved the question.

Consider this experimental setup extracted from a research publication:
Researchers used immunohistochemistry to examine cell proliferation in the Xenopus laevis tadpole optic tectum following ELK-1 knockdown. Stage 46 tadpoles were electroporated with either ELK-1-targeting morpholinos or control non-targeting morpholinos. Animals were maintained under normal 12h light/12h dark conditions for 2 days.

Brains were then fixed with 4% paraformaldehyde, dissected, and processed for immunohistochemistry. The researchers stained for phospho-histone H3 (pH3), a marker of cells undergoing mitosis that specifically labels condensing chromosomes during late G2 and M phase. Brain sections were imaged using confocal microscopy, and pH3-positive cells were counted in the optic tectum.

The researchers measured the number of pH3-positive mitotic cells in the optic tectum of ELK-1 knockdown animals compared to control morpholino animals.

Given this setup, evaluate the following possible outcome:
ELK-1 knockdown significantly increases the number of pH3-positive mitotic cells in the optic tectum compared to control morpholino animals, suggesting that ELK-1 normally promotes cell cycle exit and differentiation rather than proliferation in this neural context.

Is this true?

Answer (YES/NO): YES